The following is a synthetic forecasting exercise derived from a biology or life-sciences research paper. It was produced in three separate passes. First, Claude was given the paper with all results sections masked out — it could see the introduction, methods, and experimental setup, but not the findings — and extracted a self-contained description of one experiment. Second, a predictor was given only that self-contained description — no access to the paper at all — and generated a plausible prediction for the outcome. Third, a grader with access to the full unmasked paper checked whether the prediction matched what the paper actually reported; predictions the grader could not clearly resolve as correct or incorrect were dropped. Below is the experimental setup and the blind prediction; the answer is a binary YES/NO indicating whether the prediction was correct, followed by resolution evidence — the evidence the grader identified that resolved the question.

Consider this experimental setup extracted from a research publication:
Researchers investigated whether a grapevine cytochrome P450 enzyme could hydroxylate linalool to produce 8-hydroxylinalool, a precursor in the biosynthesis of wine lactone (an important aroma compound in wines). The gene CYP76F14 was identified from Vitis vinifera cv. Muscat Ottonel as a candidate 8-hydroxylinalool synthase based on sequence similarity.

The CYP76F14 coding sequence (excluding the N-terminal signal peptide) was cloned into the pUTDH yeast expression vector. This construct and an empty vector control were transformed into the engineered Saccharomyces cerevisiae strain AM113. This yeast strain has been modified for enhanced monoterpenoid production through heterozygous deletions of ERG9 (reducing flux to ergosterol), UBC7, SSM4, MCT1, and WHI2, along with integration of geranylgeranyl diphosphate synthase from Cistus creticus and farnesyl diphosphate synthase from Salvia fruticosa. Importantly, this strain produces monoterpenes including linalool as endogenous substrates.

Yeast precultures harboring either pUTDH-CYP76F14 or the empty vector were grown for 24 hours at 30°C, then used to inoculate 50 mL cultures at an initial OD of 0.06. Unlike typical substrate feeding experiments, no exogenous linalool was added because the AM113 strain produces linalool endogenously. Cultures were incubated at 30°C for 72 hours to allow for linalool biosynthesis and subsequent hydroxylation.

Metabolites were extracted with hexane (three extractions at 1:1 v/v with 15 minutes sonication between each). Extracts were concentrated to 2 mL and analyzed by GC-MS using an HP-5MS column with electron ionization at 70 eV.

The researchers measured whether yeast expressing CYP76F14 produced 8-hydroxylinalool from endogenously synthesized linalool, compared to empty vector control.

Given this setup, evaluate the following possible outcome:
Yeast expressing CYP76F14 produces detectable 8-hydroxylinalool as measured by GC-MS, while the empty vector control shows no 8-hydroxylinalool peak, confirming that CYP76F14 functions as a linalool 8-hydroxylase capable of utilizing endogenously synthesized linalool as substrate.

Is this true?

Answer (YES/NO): NO